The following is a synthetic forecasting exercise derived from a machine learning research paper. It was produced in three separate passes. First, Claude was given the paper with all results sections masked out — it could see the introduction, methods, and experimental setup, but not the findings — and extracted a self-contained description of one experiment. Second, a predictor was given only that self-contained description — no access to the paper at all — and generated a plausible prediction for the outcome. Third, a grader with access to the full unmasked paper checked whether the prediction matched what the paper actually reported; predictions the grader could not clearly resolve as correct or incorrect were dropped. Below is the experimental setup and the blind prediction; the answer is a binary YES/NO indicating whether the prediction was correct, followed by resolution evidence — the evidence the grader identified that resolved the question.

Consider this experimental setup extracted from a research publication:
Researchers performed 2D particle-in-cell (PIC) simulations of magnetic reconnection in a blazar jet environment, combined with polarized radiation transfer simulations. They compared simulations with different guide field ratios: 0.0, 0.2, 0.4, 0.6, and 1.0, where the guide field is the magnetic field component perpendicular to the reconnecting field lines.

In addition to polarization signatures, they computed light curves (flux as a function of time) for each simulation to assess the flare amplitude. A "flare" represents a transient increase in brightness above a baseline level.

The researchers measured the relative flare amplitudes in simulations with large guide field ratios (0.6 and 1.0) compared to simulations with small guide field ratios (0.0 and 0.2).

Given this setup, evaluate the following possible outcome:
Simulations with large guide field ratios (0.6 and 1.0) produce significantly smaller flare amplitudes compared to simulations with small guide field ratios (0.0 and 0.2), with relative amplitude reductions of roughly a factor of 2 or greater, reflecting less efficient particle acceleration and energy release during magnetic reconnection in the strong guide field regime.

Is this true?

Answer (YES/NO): YES